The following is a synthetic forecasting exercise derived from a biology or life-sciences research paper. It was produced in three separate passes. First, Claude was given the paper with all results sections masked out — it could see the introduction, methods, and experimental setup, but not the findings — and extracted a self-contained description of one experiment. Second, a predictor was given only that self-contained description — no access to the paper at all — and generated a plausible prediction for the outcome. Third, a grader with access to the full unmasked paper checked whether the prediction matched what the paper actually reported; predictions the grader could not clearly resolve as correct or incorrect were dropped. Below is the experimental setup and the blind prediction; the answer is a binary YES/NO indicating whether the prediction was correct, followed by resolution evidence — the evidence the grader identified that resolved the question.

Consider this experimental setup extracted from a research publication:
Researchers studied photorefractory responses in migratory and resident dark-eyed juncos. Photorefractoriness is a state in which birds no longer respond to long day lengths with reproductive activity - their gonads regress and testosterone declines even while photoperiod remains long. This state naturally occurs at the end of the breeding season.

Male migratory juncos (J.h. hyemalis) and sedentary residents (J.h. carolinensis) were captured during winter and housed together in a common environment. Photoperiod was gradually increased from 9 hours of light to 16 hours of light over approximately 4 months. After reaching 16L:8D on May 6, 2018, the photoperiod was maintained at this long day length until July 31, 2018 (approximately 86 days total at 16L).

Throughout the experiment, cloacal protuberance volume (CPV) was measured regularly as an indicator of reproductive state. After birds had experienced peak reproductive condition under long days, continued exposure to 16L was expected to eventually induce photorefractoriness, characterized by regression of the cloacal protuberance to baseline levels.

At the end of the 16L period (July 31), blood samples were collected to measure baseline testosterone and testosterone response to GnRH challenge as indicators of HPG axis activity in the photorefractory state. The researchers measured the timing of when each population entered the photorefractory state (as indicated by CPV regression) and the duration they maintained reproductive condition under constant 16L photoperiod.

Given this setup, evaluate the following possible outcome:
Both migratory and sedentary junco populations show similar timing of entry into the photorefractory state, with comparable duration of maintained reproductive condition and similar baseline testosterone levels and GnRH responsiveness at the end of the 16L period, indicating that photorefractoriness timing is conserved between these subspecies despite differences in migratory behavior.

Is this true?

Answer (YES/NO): NO